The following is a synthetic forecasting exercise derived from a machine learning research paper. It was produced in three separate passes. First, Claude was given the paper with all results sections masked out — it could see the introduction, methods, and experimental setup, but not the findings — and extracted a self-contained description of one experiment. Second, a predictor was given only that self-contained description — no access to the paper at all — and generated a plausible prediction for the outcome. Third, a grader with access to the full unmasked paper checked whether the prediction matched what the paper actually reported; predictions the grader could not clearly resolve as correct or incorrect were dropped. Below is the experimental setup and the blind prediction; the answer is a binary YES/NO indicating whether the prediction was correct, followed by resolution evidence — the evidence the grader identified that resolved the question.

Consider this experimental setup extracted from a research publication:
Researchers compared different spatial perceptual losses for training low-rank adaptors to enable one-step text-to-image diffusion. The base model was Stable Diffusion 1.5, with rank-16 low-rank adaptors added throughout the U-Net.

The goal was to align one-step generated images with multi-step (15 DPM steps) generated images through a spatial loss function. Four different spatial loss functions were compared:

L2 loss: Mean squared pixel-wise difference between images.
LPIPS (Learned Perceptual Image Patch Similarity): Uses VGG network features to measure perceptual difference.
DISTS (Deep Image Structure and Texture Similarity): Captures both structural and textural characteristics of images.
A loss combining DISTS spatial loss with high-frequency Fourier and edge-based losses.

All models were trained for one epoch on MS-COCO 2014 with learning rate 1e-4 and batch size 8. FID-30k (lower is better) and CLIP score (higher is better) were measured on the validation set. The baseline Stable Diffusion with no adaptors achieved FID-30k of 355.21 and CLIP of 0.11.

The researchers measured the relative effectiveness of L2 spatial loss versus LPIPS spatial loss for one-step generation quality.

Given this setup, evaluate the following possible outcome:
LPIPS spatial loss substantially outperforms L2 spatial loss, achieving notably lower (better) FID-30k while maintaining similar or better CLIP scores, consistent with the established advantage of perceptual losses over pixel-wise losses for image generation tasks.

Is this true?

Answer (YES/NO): YES